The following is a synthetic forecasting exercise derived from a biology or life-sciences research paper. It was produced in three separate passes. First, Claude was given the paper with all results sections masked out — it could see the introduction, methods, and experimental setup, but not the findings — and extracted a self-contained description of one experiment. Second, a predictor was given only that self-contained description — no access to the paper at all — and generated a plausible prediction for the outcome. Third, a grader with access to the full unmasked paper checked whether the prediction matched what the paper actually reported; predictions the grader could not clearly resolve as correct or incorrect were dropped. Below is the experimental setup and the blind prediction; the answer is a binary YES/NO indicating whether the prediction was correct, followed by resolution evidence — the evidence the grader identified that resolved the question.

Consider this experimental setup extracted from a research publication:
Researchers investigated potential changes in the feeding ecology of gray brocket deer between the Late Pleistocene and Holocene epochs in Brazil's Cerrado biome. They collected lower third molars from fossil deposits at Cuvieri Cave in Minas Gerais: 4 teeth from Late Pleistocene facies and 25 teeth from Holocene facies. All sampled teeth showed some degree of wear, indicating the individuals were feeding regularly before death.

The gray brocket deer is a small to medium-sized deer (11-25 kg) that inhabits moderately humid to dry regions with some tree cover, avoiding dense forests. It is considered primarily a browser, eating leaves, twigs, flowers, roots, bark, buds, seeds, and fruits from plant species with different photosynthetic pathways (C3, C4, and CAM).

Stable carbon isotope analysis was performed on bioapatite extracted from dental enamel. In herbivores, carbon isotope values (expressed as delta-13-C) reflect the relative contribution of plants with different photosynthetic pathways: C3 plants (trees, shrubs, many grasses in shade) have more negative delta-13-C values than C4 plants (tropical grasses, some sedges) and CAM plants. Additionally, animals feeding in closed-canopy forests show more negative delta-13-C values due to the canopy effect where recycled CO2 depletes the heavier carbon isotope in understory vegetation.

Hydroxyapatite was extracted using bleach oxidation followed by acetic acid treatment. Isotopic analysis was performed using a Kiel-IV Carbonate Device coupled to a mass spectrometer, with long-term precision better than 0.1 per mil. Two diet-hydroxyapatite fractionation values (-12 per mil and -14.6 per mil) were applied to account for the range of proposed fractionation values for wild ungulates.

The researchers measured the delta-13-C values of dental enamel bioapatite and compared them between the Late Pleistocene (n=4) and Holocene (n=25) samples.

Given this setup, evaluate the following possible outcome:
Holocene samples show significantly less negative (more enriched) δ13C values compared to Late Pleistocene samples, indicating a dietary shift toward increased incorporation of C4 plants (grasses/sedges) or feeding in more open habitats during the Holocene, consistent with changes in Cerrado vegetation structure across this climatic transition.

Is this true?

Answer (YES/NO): NO